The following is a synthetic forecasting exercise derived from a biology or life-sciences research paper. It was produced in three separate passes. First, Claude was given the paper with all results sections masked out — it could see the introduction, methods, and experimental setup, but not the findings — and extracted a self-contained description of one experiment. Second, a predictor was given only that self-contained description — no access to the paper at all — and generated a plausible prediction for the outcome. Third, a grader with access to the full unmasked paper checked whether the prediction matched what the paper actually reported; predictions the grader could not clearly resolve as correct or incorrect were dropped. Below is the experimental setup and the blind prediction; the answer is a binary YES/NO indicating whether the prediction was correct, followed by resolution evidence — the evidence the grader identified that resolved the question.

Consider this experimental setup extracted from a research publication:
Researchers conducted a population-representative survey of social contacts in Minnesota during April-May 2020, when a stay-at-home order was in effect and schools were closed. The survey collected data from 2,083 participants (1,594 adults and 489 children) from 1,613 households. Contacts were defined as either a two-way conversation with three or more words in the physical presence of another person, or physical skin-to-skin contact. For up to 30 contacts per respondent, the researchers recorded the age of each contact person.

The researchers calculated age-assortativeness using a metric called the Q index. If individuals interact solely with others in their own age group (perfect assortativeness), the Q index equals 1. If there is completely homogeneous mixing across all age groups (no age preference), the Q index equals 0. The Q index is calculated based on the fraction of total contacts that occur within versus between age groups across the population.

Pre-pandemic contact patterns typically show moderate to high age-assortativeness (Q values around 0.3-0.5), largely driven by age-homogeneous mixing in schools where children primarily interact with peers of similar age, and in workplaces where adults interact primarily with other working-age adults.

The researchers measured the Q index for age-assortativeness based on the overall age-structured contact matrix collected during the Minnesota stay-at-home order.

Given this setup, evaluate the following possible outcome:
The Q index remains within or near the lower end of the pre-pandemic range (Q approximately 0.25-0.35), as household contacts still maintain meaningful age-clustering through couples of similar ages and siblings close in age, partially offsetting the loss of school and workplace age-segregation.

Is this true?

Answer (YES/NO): NO